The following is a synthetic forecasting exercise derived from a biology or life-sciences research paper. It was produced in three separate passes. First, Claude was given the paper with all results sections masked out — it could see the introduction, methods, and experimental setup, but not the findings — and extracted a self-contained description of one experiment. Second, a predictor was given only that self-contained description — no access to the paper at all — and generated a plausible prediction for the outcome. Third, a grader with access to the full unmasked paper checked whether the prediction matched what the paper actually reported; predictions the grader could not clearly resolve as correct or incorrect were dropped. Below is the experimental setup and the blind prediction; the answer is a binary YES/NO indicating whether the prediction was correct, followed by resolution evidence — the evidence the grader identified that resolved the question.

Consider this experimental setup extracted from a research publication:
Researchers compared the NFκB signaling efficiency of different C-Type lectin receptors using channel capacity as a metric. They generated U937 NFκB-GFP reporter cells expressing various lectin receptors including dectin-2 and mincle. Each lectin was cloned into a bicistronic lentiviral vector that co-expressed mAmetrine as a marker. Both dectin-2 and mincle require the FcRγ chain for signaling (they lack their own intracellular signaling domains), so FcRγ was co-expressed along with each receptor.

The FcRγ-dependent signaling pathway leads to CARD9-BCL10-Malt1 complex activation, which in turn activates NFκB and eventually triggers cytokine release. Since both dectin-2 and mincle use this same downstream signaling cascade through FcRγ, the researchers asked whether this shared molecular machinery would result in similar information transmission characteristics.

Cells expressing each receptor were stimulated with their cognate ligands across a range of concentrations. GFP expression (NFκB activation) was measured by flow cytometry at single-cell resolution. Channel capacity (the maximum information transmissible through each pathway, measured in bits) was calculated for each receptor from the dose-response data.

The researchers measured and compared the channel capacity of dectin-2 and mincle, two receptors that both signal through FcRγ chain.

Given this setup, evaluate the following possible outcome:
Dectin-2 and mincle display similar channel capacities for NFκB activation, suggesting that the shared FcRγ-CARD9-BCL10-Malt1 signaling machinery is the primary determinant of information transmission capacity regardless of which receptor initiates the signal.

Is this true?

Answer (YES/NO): NO